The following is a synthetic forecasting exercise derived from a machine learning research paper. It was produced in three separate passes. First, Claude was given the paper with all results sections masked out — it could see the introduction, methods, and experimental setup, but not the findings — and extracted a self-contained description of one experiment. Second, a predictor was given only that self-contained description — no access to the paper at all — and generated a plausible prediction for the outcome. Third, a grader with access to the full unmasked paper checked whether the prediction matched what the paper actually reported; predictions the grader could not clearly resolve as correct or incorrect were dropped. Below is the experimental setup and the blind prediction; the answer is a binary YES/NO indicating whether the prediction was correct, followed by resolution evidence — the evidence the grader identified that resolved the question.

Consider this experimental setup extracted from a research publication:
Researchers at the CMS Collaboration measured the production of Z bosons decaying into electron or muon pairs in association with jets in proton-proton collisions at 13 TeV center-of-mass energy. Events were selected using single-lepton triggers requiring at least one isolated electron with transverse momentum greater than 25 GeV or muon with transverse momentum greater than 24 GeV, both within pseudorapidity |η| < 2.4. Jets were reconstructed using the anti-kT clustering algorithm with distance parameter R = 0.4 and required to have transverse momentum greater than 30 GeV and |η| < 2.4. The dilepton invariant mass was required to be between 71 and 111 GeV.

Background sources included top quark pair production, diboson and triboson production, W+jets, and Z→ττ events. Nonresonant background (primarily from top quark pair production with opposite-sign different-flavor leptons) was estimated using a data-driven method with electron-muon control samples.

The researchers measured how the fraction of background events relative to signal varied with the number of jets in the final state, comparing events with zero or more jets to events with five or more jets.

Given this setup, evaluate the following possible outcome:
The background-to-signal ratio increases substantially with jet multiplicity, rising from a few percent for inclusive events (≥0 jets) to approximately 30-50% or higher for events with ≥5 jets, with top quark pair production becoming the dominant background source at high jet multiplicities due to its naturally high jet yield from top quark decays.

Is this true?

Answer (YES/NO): NO